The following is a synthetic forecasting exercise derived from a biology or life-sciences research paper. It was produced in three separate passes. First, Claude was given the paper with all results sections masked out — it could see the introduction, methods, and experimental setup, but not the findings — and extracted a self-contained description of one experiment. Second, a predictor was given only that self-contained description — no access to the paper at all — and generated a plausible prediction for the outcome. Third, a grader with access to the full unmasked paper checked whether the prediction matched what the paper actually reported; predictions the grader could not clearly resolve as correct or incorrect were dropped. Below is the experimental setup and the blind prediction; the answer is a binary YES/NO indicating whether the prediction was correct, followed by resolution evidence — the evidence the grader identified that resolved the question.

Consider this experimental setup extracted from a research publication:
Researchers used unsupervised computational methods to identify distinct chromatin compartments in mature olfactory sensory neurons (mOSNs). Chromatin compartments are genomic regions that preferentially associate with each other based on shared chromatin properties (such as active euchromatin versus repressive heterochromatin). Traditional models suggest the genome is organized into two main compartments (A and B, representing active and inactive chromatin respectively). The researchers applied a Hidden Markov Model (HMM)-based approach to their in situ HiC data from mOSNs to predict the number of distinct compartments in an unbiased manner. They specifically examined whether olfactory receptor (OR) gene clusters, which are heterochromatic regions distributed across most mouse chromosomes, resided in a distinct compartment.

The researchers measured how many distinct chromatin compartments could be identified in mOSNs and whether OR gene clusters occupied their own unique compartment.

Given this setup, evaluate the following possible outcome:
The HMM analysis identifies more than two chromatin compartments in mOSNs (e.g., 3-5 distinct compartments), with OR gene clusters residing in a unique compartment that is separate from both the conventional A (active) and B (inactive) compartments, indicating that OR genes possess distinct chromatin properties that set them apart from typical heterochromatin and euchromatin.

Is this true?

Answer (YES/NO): NO